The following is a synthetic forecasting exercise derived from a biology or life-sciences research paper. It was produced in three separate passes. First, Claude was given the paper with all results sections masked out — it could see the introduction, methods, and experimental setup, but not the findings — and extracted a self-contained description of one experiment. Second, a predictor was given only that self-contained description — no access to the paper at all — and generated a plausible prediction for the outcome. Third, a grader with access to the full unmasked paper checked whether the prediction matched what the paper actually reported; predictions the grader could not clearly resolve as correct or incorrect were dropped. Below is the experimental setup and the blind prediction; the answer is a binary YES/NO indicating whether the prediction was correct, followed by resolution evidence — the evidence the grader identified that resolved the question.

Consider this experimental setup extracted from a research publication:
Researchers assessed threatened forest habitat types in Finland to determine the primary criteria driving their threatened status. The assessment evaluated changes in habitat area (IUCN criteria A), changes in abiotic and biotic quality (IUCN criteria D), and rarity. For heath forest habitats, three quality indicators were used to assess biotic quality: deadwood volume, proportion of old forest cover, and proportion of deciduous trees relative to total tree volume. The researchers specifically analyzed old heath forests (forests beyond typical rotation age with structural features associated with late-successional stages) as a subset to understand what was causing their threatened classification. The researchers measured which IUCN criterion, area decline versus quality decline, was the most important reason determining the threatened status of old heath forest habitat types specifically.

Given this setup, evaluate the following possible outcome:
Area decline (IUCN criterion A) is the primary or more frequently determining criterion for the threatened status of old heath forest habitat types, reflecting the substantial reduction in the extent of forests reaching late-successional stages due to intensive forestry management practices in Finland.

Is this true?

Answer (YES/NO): YES